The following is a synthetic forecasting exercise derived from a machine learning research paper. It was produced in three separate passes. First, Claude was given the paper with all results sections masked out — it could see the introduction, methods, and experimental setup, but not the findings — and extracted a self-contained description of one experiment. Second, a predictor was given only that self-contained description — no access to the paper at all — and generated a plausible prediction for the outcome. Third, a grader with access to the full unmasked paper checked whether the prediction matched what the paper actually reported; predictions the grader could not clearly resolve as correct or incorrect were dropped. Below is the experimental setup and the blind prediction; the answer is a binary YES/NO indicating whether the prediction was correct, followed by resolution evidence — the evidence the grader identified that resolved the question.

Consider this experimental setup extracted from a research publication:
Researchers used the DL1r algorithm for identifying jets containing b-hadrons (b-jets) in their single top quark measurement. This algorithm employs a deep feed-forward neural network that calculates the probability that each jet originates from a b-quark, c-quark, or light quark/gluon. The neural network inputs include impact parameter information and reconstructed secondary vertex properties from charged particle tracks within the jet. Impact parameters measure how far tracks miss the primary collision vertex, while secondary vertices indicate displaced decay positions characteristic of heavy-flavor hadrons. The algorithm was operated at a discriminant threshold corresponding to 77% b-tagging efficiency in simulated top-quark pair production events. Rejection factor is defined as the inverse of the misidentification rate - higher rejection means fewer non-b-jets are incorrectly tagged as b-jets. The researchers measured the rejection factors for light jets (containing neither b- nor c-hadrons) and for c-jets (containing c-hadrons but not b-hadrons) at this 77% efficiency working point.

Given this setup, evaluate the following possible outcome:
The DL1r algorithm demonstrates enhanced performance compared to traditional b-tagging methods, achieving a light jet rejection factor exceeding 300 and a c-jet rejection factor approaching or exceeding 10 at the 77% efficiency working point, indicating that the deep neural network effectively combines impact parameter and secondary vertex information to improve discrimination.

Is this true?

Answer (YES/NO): NO